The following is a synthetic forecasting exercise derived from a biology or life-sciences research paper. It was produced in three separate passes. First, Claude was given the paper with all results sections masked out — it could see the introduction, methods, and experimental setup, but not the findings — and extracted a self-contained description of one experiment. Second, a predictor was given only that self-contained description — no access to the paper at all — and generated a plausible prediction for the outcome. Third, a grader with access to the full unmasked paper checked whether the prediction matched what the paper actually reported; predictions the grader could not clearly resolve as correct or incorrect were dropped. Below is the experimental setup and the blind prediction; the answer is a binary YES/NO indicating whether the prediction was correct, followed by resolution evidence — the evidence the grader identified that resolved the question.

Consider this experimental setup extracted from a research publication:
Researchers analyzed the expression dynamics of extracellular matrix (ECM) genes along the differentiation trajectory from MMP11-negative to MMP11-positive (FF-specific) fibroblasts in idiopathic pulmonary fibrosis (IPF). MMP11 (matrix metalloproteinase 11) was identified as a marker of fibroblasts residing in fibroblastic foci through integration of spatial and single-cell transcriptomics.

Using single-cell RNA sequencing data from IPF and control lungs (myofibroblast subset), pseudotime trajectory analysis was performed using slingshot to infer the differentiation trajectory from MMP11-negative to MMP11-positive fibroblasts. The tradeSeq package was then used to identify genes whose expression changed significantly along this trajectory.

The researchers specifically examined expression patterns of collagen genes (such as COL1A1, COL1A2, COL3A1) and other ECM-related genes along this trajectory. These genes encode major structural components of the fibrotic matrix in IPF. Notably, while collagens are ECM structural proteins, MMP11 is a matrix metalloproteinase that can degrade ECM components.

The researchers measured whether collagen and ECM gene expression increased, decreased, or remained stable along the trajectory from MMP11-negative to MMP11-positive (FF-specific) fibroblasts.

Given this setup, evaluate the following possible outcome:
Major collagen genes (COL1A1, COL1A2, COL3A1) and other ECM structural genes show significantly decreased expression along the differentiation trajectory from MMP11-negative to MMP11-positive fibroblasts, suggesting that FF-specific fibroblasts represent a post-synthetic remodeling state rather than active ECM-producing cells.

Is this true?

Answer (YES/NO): NO